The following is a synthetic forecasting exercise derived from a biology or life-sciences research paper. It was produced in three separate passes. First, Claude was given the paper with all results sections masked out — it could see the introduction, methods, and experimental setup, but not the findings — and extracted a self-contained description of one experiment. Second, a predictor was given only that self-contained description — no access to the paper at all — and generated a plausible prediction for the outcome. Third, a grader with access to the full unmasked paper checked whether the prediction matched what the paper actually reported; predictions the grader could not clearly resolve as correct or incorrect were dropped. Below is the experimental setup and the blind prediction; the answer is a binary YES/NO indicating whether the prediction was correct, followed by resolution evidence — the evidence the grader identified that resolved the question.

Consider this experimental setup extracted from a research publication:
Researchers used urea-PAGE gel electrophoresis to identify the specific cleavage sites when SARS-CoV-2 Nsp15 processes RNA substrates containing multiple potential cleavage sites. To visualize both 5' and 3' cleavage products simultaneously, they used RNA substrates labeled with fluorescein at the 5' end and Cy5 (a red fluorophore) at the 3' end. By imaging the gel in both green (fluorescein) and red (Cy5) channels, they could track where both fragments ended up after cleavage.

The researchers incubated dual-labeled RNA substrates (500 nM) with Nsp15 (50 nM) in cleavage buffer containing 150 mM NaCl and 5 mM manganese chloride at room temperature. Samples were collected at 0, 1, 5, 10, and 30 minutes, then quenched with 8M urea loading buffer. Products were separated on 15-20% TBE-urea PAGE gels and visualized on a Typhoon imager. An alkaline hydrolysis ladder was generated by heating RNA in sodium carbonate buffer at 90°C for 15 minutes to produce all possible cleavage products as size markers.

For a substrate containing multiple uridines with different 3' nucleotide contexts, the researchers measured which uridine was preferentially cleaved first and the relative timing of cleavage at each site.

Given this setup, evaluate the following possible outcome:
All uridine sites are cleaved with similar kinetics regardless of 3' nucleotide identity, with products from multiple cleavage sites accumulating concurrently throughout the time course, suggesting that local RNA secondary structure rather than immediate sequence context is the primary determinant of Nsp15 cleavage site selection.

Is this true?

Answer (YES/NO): NO